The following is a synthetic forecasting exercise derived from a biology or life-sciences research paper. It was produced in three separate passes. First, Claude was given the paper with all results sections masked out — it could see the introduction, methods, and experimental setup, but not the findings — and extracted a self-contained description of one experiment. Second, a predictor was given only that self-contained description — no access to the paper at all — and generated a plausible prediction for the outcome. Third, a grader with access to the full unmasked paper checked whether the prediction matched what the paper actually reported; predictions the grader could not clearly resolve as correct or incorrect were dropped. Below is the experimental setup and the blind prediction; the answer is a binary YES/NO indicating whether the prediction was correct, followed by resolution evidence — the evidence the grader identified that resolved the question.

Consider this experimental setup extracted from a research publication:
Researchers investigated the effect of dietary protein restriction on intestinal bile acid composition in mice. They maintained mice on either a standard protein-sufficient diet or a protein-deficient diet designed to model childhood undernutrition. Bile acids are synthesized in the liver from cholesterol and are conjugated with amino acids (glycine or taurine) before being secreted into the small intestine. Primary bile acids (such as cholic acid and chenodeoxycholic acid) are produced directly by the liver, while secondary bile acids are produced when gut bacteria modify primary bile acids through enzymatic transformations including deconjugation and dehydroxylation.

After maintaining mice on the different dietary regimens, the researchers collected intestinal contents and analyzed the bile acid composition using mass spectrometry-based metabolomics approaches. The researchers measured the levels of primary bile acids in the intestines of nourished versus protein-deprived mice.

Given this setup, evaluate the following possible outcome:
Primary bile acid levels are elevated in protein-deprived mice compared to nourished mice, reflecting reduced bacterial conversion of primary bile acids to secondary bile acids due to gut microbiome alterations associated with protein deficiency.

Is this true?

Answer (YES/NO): YES